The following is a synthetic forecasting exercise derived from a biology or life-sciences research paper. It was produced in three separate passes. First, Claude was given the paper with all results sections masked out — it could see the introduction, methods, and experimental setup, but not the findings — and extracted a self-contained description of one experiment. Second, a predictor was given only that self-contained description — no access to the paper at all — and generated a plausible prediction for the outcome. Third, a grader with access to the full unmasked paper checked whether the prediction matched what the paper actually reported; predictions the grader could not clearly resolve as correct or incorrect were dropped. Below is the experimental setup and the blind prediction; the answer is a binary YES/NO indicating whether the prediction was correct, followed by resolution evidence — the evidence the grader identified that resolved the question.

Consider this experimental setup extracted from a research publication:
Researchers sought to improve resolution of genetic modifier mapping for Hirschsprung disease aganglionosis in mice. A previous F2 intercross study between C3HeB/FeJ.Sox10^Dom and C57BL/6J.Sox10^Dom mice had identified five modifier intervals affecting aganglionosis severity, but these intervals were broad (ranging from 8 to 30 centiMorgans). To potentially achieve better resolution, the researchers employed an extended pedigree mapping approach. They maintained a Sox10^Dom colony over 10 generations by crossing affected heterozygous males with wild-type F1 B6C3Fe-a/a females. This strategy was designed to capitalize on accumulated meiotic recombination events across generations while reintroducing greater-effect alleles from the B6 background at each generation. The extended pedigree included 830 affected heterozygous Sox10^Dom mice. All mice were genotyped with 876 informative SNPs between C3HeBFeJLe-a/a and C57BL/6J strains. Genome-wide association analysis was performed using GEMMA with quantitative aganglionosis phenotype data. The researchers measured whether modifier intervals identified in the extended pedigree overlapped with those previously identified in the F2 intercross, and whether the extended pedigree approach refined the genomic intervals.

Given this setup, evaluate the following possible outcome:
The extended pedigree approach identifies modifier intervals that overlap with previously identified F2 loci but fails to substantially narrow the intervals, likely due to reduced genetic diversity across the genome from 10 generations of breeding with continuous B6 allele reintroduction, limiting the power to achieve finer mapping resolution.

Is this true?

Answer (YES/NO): NO